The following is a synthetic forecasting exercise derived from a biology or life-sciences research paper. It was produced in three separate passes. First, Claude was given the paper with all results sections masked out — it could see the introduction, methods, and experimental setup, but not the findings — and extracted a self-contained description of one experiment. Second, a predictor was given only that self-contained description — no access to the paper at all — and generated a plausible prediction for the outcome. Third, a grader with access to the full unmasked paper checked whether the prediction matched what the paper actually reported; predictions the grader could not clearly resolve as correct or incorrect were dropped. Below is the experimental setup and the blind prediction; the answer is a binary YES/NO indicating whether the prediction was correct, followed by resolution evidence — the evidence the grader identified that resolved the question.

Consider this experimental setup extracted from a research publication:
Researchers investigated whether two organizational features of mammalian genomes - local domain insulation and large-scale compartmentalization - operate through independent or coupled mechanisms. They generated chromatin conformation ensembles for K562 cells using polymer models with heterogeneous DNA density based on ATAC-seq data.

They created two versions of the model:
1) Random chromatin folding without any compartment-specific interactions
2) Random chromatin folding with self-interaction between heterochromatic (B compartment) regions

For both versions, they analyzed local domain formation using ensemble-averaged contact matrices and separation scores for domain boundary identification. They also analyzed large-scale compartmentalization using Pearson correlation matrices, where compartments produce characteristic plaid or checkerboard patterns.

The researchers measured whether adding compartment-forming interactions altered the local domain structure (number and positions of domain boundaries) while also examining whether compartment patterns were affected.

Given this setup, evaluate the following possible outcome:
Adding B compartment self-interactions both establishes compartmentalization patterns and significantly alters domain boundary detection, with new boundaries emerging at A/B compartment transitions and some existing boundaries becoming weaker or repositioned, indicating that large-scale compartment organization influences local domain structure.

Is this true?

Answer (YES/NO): NO